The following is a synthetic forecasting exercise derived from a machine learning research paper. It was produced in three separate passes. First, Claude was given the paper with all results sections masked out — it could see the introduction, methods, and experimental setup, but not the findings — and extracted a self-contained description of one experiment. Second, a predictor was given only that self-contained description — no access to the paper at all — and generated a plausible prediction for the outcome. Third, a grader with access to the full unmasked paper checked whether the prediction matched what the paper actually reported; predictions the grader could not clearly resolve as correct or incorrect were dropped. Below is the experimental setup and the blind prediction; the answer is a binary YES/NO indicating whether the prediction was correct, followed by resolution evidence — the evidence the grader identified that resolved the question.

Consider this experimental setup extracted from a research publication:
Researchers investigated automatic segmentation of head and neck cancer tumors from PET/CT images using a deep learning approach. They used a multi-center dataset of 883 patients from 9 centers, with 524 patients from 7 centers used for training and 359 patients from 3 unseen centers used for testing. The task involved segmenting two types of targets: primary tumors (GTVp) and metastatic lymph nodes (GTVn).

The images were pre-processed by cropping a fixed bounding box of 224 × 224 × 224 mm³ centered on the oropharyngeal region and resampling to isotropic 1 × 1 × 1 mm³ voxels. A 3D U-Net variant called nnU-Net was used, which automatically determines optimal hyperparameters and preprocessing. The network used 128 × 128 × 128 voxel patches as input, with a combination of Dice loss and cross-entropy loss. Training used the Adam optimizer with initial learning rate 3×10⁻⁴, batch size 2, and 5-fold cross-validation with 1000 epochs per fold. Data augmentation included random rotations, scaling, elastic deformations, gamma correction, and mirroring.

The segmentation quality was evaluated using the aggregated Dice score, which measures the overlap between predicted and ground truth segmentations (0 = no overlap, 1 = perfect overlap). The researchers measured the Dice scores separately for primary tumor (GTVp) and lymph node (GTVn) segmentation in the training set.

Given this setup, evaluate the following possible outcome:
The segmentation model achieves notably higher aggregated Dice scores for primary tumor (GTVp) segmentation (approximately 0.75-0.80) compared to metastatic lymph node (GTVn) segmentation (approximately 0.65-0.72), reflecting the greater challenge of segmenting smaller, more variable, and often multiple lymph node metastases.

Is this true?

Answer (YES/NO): NO